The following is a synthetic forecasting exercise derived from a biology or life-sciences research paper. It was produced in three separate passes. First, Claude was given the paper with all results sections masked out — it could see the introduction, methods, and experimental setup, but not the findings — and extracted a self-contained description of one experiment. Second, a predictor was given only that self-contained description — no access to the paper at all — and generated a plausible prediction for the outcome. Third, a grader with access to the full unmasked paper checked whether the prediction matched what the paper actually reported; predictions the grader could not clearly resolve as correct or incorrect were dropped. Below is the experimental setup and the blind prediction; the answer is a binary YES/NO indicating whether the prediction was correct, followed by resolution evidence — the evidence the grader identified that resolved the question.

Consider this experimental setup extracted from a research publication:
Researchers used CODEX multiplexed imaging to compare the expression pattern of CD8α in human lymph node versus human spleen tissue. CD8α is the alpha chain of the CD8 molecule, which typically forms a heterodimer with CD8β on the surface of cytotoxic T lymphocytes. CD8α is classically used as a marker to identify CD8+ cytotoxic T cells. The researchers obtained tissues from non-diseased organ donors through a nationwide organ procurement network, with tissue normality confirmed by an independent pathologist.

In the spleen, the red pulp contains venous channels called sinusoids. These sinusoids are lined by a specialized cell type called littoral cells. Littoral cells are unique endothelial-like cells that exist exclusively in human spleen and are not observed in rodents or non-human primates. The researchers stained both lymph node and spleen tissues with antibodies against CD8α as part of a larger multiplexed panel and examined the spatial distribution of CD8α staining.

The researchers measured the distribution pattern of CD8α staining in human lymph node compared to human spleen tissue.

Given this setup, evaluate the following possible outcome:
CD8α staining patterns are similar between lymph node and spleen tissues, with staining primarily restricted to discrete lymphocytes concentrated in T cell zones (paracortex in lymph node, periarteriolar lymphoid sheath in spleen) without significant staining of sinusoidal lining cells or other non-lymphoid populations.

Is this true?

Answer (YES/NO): NO